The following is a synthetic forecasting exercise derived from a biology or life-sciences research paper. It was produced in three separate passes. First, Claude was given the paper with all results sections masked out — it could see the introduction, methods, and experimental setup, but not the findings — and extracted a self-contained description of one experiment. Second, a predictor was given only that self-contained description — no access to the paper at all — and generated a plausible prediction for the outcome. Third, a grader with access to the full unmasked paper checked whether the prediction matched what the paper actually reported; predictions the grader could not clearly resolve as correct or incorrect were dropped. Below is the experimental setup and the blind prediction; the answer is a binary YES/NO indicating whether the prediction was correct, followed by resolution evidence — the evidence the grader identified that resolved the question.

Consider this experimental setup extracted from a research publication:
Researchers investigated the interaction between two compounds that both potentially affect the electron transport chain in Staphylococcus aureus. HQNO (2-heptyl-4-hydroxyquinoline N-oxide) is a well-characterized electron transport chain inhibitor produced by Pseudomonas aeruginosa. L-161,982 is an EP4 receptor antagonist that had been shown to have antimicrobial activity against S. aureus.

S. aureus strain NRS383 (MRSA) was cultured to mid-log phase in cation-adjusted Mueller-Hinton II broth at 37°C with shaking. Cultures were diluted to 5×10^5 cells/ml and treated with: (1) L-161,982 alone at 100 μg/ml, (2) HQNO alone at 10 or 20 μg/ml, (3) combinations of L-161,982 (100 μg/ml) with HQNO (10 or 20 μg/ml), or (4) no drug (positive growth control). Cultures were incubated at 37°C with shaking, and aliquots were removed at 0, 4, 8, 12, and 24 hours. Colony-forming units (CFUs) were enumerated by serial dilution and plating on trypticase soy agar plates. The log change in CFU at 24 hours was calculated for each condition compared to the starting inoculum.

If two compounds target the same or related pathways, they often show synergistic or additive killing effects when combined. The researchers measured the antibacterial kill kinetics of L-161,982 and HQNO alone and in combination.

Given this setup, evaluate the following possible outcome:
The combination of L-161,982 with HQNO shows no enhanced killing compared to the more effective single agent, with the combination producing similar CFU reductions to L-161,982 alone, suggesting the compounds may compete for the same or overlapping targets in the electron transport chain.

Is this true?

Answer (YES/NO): NO